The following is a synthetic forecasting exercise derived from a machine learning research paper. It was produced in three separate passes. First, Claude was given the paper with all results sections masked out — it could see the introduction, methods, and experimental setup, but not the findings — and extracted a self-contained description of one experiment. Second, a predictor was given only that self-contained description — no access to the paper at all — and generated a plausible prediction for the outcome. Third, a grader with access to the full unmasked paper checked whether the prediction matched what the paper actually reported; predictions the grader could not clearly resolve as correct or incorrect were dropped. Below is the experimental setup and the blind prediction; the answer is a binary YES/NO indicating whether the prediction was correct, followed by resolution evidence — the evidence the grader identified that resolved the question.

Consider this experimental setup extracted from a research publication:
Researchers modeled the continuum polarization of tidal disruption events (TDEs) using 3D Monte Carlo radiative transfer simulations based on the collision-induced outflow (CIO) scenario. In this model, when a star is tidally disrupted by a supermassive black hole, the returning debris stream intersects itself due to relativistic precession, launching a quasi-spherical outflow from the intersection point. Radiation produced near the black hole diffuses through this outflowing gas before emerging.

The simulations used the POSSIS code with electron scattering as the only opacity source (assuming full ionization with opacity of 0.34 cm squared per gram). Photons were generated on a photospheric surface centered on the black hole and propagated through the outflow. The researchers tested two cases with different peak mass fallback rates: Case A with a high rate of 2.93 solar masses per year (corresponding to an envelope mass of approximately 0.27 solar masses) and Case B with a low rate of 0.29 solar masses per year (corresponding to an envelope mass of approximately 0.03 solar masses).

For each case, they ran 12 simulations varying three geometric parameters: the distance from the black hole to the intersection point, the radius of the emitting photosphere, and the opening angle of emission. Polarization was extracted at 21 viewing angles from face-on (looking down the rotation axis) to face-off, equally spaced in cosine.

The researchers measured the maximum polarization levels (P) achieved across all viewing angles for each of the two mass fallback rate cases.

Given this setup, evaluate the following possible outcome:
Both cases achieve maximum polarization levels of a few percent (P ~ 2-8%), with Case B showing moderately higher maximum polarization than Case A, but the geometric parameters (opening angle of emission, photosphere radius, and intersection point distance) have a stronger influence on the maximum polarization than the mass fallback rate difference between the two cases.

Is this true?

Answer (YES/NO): NO